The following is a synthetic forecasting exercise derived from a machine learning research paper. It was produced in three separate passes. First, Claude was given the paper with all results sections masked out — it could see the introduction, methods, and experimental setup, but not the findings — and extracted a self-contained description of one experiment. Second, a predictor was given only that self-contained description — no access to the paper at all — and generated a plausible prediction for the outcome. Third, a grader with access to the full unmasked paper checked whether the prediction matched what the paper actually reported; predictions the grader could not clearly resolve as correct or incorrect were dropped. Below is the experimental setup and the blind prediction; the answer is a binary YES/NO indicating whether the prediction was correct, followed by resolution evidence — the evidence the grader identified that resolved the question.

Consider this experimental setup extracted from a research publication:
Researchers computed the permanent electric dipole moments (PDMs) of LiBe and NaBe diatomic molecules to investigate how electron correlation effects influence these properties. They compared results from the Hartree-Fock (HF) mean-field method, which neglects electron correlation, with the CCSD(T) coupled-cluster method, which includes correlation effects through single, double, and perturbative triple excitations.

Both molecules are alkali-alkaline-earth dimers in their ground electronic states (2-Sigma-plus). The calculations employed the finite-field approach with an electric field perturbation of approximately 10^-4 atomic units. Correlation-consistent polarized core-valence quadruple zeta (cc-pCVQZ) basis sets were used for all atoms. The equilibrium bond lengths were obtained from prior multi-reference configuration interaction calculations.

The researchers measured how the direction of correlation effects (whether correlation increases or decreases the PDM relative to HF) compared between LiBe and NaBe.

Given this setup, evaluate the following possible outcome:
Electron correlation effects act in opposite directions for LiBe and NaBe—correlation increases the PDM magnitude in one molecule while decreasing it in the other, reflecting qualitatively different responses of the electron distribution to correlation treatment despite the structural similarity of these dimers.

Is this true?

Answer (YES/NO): YES